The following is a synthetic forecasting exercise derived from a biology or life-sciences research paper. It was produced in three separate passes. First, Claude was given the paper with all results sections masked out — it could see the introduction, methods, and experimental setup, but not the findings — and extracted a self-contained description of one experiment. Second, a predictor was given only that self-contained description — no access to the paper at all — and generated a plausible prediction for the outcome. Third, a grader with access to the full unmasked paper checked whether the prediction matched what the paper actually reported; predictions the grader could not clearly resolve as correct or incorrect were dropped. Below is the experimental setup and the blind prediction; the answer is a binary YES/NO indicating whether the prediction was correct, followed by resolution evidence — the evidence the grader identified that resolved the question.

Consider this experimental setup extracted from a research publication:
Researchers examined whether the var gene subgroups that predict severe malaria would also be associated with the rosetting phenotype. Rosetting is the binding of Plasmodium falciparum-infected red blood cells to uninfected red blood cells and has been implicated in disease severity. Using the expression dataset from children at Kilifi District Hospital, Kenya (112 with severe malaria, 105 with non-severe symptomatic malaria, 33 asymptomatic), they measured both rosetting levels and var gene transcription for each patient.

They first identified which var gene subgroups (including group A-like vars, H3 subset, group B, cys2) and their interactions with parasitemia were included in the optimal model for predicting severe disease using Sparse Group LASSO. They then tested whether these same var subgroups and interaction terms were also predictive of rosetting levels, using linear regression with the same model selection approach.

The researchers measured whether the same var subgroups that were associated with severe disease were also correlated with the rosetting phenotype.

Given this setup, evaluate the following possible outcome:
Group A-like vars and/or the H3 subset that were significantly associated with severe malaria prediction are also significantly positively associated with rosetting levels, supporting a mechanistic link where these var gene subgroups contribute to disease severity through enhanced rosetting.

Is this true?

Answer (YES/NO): YES